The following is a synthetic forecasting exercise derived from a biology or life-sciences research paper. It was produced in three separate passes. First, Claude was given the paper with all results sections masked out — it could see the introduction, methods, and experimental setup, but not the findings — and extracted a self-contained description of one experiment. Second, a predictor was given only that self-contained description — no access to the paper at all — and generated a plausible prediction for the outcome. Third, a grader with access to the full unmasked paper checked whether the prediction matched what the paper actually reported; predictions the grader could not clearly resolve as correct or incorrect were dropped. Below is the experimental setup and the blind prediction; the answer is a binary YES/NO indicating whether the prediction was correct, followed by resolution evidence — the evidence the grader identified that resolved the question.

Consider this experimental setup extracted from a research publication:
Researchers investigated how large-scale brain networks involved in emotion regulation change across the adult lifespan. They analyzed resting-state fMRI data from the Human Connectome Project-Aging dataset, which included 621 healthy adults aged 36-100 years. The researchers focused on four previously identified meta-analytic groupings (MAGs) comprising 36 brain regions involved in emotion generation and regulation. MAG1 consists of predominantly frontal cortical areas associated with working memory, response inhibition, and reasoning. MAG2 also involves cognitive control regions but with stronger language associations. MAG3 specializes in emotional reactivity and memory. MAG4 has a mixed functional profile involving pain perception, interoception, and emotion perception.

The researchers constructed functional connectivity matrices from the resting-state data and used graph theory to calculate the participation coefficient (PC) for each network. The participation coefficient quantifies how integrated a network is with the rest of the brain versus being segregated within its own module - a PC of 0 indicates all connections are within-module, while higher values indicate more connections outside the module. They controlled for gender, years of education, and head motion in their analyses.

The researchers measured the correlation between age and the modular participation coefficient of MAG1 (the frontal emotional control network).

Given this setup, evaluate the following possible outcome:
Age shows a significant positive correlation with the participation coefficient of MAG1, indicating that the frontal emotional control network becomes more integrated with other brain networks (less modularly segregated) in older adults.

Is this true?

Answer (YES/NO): YES